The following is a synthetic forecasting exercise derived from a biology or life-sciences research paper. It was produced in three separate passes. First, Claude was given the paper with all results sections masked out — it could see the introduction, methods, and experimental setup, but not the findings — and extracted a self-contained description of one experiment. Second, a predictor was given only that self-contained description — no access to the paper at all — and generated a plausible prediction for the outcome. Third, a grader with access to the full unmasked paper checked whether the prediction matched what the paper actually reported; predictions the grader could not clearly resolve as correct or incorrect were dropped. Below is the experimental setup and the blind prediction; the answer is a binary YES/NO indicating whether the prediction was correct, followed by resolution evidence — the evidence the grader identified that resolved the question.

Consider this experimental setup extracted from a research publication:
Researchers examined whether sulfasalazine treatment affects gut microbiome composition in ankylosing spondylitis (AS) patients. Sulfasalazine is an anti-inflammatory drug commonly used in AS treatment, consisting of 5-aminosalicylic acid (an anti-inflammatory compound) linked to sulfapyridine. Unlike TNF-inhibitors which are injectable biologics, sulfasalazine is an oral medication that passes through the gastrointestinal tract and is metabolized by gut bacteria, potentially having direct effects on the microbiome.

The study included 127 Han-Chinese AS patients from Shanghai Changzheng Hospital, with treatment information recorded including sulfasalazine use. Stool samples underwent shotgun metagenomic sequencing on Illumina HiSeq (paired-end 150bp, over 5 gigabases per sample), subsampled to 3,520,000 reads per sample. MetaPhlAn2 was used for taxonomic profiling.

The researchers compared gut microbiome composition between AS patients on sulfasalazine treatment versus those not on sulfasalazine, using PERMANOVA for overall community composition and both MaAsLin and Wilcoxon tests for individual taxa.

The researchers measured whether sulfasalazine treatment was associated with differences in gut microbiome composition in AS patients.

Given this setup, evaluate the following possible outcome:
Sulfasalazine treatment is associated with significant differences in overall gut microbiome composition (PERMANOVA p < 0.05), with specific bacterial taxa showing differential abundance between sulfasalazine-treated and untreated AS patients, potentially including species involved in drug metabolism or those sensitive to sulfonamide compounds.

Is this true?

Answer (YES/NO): NO